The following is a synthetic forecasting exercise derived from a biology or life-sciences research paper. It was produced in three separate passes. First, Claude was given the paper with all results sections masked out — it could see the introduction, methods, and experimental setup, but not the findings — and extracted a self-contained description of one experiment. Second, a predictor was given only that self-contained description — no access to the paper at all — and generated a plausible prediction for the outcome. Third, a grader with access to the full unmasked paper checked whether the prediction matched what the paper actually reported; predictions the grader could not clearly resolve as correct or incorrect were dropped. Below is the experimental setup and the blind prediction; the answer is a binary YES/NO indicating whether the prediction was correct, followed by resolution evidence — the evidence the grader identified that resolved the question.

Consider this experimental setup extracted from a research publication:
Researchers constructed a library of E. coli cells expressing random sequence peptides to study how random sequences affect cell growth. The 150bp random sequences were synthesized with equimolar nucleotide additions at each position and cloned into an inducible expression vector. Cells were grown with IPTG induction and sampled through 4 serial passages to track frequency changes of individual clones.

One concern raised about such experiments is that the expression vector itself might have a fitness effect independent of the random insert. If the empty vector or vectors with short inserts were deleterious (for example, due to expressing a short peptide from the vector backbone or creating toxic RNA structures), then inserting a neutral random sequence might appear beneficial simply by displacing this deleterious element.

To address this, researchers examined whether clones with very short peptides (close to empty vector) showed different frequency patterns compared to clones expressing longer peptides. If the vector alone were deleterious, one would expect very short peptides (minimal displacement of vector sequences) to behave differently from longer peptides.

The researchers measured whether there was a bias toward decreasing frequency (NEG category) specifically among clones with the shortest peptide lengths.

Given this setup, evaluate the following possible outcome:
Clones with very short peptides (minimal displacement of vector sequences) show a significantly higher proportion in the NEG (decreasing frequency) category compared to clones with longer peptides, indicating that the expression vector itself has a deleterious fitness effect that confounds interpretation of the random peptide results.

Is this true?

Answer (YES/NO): NO